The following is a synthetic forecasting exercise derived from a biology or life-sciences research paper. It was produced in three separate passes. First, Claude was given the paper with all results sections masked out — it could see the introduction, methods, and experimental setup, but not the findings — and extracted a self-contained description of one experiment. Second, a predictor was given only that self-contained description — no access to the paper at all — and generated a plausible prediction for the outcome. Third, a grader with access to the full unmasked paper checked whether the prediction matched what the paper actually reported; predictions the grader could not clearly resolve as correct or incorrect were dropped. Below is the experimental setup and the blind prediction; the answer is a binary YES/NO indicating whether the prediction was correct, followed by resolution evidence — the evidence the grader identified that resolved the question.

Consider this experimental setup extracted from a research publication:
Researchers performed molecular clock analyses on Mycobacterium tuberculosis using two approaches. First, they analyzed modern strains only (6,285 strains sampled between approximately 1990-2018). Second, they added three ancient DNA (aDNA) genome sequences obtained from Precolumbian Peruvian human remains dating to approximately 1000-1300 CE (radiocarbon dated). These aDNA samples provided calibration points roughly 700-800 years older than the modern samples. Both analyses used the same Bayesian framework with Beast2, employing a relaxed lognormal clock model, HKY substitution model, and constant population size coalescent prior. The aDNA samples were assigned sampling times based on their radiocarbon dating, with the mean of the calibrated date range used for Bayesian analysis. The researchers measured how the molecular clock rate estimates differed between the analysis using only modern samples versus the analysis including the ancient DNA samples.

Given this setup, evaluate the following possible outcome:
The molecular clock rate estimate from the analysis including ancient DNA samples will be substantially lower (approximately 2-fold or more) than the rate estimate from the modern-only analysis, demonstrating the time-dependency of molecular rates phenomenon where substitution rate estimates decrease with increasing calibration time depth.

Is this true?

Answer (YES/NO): NO